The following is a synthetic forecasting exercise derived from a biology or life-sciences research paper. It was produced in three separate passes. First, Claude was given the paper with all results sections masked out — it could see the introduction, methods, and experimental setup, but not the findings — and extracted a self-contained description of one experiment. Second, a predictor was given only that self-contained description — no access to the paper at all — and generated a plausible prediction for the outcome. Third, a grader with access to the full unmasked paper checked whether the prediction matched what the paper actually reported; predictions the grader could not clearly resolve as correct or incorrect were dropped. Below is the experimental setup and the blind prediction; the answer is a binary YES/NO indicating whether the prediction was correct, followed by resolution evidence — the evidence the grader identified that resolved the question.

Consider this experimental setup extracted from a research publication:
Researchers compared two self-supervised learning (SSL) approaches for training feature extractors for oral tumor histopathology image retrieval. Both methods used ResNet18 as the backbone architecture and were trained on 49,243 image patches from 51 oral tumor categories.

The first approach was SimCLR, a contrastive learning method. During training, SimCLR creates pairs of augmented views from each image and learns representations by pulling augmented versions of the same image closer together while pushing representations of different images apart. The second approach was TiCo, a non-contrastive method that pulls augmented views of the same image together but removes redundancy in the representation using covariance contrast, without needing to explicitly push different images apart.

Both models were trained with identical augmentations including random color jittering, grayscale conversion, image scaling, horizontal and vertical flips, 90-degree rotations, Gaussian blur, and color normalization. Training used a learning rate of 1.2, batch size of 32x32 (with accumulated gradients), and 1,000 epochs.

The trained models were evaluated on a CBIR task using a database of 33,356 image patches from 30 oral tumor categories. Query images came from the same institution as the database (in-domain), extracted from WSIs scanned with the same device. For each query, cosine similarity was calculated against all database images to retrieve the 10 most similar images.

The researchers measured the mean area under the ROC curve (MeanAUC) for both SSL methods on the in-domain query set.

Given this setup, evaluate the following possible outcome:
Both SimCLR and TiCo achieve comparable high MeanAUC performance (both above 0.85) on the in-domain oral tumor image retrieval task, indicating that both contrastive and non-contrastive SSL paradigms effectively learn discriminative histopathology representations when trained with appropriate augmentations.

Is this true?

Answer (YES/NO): YES